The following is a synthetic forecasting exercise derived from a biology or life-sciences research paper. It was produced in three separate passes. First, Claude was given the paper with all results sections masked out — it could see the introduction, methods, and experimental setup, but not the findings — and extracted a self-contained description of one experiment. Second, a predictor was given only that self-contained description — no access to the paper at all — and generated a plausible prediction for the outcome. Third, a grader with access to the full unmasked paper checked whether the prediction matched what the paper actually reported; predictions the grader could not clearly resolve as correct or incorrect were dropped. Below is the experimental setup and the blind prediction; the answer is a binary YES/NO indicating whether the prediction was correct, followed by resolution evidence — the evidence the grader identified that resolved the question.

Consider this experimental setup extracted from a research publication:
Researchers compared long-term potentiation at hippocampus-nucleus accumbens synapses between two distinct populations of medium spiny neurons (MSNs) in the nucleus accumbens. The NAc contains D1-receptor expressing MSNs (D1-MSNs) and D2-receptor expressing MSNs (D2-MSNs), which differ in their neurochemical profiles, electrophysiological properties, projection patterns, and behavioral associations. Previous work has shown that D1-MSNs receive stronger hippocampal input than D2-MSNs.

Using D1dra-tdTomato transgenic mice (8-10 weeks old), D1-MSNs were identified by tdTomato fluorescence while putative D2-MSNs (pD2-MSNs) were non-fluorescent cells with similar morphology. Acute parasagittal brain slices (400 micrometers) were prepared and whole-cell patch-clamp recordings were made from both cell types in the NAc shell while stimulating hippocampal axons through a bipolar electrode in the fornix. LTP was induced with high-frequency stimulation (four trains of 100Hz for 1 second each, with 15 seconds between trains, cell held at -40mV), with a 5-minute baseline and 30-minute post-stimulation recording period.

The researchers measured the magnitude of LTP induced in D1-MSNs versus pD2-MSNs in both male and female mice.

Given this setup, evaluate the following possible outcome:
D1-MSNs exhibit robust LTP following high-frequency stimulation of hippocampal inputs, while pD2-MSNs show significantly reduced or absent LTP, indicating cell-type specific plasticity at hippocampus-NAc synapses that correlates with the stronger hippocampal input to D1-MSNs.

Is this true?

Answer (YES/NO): NO